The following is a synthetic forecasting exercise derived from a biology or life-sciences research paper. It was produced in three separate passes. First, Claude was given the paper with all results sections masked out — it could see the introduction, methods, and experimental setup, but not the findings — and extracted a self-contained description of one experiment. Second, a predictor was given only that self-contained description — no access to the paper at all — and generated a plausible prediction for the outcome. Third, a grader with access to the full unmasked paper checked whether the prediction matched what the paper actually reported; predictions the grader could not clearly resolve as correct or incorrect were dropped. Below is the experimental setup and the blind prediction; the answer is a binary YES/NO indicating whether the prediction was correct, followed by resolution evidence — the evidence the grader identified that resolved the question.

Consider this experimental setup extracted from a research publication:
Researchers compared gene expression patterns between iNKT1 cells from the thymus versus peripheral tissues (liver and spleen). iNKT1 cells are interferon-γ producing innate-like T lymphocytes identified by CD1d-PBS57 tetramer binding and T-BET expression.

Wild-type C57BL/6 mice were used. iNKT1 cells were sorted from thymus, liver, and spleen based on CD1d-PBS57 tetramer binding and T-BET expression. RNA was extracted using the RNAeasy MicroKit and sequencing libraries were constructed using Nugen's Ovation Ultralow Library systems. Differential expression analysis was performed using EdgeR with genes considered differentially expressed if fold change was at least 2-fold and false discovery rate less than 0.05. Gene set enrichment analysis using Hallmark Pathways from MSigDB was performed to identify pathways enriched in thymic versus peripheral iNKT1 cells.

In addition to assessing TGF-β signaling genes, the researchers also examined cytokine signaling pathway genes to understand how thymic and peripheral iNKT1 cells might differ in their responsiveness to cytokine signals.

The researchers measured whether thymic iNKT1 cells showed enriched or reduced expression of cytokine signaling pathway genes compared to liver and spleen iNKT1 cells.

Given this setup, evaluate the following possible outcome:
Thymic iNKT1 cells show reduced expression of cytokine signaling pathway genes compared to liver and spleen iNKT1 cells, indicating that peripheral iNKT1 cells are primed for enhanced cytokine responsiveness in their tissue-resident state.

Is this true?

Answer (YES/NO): YES